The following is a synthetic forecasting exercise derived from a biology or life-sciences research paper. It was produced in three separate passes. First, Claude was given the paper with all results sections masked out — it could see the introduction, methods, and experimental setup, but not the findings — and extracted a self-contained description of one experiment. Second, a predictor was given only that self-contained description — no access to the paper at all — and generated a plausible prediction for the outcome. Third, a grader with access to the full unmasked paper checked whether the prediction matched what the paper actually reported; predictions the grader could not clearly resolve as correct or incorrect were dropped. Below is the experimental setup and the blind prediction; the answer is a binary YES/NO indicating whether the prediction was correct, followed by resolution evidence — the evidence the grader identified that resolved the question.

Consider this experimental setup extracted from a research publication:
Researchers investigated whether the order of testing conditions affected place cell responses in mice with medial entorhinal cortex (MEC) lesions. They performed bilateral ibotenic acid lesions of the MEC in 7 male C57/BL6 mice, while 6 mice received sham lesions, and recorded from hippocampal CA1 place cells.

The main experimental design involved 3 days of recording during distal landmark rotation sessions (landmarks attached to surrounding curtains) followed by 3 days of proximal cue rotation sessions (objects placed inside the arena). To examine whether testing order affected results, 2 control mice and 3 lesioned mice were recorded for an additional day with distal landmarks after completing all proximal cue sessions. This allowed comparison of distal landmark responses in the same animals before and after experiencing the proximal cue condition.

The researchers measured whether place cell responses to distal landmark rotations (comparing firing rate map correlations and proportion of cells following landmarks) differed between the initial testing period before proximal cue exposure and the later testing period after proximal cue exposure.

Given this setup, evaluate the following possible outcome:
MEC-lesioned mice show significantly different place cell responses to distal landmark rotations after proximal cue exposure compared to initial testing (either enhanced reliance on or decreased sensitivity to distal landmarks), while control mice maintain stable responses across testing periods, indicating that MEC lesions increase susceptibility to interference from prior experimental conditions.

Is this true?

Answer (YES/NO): NO